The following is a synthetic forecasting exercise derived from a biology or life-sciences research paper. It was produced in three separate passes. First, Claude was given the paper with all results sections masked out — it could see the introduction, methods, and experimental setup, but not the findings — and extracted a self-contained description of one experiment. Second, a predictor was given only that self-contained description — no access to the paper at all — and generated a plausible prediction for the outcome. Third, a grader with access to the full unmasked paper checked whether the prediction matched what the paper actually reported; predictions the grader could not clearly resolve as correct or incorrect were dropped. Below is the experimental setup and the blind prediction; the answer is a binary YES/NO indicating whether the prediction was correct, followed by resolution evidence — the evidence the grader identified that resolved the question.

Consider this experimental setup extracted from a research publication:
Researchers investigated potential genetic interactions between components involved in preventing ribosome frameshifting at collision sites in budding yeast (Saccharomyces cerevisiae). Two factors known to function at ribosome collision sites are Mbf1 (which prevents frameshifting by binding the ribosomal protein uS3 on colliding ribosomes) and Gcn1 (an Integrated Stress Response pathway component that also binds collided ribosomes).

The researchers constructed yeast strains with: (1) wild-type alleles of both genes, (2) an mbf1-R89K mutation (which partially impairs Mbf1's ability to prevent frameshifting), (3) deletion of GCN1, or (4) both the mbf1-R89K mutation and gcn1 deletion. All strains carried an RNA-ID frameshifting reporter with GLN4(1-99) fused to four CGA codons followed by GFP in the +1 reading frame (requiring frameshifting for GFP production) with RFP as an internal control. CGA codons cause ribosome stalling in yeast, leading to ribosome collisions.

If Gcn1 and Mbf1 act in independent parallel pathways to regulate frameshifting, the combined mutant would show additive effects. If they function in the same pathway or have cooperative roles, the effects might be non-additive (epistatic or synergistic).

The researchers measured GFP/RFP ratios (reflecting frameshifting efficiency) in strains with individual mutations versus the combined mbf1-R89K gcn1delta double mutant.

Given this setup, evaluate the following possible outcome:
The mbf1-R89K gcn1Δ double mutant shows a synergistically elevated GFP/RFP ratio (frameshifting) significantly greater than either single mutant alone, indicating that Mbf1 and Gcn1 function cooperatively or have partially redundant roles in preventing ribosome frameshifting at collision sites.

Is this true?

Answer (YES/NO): YES